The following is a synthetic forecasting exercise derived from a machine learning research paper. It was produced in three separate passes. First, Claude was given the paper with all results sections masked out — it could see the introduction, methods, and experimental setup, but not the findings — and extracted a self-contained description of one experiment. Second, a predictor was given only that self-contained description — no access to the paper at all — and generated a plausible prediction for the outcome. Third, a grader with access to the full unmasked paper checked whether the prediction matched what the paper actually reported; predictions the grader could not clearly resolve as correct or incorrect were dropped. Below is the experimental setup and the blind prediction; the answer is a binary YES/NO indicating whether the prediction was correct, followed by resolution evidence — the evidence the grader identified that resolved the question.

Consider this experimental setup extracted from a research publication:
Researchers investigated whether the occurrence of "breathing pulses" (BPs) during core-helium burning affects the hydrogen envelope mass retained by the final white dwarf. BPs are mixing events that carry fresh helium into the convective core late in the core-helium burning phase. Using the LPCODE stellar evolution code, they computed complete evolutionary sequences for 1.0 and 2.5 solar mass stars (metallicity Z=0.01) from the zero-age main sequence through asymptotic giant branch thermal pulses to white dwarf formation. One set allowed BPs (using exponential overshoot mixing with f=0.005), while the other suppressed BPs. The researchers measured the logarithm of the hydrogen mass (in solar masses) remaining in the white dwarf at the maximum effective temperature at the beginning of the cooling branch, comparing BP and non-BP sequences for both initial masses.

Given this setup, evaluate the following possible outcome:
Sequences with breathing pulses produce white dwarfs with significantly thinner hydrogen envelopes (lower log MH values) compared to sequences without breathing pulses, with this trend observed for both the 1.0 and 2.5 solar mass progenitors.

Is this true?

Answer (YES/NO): NO